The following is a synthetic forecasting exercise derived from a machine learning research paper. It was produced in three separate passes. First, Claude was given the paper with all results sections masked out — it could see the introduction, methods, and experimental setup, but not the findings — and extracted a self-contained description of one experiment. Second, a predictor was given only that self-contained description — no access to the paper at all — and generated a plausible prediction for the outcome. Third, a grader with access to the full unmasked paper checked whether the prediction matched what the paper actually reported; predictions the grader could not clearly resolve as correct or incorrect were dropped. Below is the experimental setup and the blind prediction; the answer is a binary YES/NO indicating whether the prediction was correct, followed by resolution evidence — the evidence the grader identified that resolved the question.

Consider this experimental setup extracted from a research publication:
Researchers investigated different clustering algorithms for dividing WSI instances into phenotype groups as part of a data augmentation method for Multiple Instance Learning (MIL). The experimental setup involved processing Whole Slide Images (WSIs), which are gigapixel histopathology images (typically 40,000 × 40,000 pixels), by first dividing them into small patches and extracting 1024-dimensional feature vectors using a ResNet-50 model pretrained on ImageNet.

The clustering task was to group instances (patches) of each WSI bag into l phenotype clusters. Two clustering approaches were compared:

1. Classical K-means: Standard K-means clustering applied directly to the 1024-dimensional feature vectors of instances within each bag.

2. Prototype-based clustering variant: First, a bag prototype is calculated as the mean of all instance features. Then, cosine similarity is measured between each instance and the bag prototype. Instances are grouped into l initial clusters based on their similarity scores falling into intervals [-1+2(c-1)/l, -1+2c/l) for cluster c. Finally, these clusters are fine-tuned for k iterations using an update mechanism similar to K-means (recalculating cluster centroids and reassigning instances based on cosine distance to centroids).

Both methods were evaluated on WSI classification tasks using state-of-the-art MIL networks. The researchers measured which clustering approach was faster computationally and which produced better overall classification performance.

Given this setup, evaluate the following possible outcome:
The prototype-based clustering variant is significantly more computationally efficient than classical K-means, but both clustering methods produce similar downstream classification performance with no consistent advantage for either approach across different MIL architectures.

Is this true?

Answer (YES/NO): NO